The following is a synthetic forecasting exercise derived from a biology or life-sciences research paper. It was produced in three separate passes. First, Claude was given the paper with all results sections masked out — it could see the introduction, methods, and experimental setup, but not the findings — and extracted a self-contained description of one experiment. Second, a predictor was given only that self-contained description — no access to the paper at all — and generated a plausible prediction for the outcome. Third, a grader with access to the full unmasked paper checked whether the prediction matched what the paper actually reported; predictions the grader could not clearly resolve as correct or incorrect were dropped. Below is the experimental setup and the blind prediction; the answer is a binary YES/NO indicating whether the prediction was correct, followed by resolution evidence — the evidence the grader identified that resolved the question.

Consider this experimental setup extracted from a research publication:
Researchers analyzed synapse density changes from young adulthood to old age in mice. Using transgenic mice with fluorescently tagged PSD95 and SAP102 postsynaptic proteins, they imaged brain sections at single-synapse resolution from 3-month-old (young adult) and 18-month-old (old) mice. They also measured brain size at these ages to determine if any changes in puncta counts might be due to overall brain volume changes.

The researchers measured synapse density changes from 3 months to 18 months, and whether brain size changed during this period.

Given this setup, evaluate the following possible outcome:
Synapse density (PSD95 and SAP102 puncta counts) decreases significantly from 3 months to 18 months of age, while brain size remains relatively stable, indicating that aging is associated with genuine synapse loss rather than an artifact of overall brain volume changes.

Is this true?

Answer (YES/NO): YES